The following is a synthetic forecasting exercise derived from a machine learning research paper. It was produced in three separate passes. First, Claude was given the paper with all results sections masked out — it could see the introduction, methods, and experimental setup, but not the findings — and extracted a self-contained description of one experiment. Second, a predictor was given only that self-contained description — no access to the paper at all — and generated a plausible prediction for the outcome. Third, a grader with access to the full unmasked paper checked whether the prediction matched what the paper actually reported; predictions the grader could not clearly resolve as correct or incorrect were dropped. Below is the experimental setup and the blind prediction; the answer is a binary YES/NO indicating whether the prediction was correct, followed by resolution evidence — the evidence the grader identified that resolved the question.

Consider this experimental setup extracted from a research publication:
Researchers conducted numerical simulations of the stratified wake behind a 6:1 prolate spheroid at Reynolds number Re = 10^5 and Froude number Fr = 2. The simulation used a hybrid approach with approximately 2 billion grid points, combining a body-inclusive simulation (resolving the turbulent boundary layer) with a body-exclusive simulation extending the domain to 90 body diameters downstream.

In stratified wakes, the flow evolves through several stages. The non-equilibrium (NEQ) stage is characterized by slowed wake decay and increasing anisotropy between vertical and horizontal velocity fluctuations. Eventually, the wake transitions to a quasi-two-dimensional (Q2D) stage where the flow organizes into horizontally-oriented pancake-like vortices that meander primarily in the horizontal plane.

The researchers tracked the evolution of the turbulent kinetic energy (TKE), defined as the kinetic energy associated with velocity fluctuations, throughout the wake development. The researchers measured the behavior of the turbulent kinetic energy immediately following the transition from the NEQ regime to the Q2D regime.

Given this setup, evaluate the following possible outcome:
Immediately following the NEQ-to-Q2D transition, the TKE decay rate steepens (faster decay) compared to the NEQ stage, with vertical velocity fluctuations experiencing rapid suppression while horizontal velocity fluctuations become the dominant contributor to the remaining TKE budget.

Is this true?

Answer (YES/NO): NO